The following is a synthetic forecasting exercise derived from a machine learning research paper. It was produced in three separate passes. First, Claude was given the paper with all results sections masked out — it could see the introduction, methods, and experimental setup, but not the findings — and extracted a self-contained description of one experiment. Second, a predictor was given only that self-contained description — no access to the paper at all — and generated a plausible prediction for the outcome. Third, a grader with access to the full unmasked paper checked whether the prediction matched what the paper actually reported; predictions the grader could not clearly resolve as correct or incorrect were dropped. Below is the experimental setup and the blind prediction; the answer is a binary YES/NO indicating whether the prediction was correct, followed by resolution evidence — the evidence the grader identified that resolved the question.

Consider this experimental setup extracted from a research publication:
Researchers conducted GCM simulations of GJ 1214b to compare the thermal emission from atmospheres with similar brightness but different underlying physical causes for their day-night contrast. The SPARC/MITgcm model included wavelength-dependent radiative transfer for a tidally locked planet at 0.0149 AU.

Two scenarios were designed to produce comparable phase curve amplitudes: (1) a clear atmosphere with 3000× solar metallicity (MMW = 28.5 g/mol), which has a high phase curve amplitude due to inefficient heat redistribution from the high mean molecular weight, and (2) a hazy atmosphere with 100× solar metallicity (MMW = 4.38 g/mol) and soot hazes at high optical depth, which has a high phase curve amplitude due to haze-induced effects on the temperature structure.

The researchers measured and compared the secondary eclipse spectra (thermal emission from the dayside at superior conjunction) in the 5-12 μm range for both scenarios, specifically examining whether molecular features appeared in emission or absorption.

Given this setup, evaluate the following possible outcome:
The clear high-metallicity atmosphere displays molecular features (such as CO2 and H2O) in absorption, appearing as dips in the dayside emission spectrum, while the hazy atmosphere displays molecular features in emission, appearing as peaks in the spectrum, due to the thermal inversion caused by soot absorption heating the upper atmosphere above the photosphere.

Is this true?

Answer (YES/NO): YES